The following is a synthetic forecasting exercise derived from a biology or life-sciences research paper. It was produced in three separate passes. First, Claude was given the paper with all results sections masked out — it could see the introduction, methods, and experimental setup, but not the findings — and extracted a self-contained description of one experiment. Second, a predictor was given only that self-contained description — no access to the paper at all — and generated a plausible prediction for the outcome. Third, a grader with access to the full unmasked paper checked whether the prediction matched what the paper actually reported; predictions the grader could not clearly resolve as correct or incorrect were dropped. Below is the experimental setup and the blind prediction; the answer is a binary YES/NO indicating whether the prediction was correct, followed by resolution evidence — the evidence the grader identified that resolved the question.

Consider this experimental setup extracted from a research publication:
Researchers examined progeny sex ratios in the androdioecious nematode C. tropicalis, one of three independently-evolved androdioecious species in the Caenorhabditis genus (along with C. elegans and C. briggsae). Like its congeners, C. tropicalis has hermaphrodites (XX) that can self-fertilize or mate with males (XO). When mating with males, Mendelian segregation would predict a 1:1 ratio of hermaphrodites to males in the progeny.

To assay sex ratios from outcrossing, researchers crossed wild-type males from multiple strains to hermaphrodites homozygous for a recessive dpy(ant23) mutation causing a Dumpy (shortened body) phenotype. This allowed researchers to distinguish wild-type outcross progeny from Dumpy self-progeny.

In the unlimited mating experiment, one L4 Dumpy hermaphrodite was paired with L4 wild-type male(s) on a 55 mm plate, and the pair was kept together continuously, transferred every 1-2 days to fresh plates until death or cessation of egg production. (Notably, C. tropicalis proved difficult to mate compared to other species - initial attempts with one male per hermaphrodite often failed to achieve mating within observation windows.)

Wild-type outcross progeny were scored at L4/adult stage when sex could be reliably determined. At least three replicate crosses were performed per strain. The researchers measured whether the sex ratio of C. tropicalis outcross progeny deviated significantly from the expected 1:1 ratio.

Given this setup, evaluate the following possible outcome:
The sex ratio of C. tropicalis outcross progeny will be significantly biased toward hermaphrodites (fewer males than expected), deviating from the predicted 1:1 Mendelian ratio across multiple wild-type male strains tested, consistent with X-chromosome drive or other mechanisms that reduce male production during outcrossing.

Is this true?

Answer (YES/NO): NO